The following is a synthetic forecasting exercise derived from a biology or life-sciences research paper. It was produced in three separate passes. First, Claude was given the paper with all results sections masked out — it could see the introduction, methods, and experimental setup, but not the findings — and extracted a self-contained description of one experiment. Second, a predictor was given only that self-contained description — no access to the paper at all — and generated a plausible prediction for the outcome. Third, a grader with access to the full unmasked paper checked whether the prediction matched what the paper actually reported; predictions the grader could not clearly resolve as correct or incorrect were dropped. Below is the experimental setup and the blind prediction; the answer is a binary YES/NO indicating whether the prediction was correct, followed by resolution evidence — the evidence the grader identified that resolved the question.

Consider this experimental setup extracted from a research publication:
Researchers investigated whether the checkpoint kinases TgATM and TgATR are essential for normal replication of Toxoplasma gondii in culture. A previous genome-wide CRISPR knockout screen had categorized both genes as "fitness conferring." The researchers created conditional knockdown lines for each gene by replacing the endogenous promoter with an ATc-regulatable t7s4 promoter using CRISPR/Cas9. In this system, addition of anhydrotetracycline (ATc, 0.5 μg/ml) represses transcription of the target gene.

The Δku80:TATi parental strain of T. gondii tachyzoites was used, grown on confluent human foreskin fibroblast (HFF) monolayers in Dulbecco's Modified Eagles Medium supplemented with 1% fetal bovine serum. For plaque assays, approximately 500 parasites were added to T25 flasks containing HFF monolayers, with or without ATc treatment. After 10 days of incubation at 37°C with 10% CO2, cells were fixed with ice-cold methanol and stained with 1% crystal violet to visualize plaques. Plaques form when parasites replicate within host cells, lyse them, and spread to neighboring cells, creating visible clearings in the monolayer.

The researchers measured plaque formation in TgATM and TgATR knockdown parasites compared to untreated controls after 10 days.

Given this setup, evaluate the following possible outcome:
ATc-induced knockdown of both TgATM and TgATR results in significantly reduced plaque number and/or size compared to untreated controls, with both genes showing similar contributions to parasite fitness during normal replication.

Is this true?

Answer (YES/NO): NO